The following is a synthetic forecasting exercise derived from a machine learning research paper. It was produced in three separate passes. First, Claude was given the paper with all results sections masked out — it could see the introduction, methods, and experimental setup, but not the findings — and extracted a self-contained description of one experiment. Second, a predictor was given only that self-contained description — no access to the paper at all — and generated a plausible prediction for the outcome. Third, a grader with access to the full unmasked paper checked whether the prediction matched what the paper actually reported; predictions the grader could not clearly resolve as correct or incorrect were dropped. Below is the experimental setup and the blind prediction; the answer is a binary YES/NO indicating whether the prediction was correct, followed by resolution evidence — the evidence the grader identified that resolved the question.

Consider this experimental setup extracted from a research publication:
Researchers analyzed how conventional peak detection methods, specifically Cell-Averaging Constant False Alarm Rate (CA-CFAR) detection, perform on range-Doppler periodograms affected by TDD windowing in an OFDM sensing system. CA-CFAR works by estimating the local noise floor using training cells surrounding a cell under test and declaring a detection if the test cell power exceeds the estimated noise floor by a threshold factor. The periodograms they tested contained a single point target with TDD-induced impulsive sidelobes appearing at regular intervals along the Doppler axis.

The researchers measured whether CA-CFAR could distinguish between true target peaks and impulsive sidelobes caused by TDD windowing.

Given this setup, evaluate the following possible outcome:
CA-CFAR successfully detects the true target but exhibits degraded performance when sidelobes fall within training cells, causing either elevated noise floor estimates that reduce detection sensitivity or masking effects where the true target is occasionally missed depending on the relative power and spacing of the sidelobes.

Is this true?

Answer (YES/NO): NO